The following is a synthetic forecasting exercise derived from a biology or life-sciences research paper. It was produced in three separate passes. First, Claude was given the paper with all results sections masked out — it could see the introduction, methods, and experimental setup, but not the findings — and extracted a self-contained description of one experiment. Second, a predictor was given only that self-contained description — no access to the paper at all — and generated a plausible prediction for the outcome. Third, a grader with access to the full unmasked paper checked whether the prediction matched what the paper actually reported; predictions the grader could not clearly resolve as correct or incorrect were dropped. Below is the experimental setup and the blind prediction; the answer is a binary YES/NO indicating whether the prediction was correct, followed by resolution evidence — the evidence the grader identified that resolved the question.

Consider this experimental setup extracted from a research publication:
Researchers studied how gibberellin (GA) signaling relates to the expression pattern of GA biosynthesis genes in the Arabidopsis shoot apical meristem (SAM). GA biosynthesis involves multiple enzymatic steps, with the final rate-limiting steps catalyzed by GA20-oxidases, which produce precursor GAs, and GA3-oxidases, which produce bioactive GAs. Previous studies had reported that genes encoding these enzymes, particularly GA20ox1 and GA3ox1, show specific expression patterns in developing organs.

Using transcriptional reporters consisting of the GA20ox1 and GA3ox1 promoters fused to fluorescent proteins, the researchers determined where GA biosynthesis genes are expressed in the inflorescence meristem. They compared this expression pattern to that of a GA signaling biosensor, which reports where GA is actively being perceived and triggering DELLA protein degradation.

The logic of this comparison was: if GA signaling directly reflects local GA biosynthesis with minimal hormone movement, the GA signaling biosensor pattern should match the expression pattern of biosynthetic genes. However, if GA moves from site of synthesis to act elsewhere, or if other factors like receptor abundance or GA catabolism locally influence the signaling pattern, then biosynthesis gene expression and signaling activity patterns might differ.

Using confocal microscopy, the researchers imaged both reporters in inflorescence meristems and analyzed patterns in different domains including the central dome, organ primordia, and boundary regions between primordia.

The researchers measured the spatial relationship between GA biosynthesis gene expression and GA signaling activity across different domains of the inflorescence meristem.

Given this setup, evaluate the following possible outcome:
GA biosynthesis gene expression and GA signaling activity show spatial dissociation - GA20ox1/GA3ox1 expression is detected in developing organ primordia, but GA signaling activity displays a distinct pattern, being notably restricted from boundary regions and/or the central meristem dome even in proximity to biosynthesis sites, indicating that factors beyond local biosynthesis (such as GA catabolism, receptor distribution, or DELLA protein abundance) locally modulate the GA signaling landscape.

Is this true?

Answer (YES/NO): NO